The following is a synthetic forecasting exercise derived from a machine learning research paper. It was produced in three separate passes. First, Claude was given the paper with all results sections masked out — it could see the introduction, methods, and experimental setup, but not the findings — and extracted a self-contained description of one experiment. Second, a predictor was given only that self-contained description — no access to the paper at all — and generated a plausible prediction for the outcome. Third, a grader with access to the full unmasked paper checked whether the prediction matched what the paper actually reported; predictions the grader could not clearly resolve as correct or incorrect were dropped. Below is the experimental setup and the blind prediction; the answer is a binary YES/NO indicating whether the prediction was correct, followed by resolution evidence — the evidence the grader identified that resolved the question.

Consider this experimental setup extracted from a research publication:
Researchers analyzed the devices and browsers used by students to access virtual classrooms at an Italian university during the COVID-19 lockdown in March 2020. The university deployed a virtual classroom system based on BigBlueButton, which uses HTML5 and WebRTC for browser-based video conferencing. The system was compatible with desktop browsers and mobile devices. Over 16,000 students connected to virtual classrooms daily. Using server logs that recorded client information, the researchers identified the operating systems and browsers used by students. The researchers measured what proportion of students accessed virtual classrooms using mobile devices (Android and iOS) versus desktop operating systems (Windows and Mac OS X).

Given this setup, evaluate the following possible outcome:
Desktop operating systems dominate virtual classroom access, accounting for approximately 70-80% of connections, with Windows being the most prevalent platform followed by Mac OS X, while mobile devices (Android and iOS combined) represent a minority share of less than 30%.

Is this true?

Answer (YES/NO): YES